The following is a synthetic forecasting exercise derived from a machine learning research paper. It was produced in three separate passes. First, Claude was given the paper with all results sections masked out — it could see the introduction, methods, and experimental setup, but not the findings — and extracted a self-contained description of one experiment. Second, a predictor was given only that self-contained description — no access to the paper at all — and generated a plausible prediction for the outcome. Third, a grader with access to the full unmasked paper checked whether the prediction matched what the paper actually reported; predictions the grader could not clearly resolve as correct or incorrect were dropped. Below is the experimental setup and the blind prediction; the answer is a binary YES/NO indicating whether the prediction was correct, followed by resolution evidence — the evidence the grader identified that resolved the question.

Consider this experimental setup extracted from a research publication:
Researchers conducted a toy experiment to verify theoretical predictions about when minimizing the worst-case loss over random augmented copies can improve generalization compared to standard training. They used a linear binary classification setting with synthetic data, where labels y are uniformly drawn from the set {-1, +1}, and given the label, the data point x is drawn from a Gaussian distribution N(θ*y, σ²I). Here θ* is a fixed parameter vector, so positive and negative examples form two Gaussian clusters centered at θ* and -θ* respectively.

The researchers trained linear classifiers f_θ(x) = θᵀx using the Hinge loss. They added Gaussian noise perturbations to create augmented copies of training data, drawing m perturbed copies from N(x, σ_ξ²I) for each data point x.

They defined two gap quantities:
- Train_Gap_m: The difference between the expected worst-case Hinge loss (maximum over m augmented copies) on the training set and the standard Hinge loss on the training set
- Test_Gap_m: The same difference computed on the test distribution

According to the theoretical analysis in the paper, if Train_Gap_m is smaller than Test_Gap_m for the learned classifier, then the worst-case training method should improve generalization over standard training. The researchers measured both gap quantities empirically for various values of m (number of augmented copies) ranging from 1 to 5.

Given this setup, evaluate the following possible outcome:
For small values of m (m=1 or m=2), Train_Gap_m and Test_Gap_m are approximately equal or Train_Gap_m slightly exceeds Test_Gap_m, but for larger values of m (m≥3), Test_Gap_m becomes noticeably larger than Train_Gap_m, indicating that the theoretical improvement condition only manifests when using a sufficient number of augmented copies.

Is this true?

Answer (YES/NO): NO